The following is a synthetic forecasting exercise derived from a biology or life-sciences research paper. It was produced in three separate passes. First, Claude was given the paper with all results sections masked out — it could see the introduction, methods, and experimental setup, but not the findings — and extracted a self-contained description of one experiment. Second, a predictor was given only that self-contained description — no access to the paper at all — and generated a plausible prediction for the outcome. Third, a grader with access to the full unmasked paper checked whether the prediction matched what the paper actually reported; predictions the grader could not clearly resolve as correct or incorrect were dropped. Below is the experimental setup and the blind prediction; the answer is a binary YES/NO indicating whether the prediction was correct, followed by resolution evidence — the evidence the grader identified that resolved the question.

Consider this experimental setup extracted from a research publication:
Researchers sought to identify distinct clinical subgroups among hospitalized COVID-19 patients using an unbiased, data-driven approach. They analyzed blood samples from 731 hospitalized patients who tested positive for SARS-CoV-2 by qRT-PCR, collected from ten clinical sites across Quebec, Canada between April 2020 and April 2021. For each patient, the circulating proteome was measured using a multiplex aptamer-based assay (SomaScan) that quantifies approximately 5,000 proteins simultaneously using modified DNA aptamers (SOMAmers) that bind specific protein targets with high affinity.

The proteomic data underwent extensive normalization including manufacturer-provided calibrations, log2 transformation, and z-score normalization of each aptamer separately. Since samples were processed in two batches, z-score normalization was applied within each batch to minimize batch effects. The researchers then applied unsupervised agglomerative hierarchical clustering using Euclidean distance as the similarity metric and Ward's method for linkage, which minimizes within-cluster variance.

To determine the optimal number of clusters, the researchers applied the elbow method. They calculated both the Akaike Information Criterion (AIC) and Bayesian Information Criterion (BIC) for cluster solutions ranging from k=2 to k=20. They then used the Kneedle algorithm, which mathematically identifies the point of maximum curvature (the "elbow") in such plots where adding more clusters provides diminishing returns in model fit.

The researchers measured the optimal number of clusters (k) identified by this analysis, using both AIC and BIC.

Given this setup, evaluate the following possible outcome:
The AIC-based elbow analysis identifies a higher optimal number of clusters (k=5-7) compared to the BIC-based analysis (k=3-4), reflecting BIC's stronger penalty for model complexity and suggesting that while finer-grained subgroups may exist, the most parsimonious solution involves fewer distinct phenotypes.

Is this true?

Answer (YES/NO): NO